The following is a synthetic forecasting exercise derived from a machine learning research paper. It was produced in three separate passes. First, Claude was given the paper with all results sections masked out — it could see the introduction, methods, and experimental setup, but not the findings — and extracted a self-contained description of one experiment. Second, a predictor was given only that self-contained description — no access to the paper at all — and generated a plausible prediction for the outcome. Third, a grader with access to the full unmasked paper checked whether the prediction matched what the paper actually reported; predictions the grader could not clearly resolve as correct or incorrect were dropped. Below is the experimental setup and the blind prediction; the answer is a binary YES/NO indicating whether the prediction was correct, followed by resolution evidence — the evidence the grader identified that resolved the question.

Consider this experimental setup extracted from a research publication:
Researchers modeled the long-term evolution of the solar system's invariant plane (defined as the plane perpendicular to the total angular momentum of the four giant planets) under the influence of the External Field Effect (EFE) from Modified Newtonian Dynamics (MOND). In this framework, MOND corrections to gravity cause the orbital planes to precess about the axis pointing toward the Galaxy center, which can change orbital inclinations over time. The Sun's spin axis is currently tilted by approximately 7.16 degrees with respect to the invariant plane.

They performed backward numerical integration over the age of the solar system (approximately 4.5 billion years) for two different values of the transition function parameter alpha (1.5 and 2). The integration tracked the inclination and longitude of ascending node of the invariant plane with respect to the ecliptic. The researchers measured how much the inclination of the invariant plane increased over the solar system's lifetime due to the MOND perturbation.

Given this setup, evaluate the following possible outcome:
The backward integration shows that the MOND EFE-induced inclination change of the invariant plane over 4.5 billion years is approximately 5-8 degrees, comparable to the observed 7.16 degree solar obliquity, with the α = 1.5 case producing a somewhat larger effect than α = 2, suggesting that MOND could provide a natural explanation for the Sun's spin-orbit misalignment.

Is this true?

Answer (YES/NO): NO